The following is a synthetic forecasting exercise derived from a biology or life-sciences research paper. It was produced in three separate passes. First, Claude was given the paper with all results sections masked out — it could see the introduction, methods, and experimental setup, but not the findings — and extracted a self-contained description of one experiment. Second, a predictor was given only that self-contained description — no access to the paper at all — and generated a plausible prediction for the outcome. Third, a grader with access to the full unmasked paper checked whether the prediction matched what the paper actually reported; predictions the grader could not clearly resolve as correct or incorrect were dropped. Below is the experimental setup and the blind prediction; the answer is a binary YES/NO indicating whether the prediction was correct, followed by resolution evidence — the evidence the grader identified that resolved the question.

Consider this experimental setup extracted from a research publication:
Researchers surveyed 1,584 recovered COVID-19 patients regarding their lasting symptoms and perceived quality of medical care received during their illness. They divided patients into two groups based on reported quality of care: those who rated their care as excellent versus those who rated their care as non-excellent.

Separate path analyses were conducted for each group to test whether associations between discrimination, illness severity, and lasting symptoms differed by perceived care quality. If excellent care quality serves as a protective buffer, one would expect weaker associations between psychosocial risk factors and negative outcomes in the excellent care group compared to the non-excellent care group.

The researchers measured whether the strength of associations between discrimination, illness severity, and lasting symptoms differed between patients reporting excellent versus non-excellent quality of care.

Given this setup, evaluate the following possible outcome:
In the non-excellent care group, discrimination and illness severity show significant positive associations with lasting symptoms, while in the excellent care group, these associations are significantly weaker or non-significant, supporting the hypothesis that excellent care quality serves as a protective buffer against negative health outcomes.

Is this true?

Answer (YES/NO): YES